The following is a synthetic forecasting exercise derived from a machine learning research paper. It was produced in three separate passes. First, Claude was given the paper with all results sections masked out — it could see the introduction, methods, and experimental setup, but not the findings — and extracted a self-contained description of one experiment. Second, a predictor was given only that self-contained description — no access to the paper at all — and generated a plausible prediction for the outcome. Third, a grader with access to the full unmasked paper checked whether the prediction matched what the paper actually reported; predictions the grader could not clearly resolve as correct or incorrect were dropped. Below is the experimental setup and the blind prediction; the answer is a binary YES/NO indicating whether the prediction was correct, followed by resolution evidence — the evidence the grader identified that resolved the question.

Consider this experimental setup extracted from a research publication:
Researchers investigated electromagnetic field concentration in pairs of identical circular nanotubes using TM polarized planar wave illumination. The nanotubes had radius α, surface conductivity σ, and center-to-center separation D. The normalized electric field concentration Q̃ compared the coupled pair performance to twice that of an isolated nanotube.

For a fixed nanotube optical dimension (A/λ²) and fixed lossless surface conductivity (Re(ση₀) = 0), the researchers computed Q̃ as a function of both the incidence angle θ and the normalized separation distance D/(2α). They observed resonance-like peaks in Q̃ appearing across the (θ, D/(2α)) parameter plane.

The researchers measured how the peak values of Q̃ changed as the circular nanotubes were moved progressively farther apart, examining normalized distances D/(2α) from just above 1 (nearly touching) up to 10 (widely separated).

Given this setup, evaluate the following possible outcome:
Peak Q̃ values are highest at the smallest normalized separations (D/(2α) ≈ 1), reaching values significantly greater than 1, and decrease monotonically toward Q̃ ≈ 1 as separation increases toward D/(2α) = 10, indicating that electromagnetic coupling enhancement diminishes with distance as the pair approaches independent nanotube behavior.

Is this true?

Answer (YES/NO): YES